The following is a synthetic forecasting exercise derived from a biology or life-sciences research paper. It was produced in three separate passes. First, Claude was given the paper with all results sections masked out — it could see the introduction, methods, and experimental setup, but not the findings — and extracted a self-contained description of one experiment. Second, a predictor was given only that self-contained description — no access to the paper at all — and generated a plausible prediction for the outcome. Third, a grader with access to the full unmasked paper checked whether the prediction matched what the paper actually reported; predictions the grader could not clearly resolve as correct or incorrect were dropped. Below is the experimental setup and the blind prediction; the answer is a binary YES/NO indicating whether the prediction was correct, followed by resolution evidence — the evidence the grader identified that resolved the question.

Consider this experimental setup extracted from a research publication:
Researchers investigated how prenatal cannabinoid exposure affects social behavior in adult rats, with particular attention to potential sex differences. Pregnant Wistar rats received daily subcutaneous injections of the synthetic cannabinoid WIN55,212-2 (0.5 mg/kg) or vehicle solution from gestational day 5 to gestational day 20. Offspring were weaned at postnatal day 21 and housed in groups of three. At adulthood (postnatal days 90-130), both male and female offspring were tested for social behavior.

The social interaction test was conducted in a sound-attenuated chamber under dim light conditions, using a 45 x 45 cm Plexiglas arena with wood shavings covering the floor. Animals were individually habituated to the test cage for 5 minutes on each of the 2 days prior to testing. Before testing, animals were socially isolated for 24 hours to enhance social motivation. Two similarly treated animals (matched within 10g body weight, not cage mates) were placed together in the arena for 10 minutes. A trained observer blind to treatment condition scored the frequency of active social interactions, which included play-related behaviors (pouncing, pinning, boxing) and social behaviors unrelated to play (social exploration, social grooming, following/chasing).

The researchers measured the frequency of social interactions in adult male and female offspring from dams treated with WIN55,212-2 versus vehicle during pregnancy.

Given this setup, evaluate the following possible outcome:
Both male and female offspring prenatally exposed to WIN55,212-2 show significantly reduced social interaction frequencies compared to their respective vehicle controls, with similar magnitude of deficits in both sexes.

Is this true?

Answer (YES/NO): NO